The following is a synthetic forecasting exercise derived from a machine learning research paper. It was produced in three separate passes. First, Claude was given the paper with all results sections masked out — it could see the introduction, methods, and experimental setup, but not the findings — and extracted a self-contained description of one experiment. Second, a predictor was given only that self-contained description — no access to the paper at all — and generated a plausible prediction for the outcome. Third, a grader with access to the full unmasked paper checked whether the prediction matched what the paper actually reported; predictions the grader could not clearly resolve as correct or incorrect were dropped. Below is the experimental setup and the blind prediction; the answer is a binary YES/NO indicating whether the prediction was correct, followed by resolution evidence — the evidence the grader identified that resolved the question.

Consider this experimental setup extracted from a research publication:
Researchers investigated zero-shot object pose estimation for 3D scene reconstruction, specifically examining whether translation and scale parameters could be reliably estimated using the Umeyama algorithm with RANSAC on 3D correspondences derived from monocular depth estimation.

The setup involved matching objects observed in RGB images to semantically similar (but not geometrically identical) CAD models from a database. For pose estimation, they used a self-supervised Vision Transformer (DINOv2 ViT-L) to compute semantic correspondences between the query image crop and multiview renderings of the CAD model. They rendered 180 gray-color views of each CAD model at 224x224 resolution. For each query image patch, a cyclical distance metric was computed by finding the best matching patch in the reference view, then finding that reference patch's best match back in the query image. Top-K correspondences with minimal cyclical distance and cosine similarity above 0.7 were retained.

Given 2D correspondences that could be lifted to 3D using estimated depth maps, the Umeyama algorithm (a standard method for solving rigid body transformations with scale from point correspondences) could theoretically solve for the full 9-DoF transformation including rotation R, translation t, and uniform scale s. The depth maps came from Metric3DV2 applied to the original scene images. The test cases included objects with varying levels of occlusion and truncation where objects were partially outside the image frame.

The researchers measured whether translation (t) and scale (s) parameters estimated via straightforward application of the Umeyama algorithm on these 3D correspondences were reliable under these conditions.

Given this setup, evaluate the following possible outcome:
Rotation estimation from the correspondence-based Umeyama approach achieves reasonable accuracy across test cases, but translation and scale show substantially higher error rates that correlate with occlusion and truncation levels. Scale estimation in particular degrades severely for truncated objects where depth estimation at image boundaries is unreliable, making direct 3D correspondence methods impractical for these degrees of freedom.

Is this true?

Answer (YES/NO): NO